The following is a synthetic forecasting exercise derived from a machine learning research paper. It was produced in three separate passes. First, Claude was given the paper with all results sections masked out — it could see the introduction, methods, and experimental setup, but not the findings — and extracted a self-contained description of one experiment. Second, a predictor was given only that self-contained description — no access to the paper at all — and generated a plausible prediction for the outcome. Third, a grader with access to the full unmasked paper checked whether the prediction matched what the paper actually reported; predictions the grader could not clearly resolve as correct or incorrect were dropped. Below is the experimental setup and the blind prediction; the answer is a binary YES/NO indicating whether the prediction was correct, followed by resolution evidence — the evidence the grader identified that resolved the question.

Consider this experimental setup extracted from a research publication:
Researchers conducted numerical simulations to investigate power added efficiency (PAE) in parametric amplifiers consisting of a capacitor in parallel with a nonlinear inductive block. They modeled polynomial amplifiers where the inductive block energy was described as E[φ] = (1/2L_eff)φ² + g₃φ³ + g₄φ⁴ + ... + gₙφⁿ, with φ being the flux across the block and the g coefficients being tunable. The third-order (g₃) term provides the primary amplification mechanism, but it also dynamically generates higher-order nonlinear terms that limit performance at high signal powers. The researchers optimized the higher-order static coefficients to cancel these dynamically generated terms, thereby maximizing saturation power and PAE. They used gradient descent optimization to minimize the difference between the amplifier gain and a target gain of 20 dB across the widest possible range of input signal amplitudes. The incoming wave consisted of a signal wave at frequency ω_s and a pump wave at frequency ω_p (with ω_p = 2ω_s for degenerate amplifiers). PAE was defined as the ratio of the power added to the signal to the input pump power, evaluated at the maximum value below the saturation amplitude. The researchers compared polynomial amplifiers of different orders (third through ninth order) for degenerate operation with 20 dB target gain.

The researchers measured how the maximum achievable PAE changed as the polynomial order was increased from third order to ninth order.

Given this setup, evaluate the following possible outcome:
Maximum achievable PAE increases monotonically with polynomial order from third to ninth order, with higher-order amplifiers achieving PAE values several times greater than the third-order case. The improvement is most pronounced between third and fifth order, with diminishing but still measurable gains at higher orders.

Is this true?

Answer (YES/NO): NO